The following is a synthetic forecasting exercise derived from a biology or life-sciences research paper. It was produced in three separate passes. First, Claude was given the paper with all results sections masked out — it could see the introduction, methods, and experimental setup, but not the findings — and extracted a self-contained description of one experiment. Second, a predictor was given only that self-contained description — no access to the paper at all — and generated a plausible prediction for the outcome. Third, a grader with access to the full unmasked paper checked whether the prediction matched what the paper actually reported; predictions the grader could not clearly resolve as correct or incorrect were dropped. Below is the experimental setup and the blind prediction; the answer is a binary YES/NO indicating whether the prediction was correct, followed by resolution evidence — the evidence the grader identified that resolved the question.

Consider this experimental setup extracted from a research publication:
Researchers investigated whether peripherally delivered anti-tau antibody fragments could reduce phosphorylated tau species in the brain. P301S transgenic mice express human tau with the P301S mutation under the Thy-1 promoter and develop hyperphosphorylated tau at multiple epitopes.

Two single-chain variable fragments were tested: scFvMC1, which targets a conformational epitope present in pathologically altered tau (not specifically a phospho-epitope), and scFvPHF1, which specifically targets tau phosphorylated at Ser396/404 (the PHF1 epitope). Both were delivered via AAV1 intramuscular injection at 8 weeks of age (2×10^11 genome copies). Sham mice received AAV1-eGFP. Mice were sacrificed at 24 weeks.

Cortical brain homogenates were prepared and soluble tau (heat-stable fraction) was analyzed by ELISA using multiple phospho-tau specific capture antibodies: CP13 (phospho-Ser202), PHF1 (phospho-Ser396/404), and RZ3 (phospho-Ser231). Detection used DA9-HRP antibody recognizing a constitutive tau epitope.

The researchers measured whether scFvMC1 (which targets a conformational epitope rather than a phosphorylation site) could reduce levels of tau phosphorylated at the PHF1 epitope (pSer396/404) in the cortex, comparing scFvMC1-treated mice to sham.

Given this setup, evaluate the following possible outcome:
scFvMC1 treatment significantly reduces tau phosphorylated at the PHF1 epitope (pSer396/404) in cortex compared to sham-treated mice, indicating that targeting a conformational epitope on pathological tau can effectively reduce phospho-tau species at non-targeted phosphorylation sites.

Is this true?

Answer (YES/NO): YES